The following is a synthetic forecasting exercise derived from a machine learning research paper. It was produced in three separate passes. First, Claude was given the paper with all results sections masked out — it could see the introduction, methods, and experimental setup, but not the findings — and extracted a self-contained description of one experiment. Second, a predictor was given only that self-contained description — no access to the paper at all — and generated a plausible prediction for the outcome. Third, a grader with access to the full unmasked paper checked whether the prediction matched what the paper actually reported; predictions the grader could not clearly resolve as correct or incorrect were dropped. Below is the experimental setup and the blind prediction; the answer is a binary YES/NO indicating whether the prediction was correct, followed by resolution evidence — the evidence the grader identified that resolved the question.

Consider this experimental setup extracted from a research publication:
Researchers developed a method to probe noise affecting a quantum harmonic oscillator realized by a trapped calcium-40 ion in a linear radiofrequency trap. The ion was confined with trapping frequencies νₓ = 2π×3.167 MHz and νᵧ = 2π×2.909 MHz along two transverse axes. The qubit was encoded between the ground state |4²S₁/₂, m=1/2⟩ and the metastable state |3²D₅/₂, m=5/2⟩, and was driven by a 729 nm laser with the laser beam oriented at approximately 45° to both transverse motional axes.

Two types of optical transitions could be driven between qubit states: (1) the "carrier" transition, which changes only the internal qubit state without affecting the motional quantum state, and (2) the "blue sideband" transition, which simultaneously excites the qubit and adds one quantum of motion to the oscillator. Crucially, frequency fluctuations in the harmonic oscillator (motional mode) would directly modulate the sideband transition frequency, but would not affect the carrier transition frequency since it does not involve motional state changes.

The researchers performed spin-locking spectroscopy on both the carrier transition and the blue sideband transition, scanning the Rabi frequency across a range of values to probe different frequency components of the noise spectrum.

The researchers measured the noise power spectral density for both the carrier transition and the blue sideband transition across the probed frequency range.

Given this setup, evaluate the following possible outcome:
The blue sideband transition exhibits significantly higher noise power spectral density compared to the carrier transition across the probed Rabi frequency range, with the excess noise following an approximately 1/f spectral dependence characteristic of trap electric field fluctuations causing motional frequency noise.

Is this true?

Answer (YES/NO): NO